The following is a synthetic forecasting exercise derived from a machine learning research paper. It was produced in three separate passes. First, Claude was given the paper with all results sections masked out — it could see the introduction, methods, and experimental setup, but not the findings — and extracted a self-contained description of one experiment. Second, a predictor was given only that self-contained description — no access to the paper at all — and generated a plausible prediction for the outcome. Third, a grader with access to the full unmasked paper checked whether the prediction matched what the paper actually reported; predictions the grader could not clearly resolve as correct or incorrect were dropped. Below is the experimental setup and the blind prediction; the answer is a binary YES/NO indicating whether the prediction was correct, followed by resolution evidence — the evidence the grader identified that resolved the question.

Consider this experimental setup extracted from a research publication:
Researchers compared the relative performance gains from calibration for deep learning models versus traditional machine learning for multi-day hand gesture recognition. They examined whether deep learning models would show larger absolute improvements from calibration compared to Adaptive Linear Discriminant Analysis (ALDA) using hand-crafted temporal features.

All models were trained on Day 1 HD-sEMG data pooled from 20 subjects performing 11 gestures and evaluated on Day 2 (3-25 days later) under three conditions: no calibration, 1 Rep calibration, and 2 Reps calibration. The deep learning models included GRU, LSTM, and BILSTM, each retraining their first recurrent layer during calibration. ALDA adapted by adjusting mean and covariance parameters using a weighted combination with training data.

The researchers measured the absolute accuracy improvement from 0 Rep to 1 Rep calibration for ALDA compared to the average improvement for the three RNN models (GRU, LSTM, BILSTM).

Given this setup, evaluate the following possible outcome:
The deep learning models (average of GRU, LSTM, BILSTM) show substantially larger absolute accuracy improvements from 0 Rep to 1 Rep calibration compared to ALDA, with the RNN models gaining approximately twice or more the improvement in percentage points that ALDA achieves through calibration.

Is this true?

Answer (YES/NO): NO